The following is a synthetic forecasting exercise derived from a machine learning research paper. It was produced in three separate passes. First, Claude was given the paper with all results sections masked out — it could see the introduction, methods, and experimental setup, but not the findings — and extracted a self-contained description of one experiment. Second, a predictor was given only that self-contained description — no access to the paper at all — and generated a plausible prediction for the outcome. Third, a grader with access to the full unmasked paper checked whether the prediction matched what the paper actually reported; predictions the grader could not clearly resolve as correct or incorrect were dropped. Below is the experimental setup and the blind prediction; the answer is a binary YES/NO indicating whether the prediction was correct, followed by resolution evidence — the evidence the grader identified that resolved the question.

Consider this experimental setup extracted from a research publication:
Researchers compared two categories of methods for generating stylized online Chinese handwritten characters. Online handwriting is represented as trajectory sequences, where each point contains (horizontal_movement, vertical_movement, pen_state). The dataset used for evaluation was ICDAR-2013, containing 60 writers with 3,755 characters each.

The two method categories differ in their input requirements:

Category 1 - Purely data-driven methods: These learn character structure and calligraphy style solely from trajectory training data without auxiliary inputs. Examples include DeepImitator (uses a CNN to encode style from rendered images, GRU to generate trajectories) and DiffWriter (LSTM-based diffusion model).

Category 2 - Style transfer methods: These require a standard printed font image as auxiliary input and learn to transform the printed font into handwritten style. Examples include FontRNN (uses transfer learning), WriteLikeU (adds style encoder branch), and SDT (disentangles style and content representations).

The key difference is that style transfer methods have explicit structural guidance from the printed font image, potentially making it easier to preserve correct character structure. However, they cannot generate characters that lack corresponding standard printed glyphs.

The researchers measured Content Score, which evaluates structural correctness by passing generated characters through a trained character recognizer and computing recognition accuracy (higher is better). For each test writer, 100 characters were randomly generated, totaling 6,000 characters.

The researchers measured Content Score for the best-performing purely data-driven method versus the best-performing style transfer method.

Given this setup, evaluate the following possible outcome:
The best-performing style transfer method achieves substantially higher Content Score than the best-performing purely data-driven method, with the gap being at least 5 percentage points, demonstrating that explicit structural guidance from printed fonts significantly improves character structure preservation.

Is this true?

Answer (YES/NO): YES